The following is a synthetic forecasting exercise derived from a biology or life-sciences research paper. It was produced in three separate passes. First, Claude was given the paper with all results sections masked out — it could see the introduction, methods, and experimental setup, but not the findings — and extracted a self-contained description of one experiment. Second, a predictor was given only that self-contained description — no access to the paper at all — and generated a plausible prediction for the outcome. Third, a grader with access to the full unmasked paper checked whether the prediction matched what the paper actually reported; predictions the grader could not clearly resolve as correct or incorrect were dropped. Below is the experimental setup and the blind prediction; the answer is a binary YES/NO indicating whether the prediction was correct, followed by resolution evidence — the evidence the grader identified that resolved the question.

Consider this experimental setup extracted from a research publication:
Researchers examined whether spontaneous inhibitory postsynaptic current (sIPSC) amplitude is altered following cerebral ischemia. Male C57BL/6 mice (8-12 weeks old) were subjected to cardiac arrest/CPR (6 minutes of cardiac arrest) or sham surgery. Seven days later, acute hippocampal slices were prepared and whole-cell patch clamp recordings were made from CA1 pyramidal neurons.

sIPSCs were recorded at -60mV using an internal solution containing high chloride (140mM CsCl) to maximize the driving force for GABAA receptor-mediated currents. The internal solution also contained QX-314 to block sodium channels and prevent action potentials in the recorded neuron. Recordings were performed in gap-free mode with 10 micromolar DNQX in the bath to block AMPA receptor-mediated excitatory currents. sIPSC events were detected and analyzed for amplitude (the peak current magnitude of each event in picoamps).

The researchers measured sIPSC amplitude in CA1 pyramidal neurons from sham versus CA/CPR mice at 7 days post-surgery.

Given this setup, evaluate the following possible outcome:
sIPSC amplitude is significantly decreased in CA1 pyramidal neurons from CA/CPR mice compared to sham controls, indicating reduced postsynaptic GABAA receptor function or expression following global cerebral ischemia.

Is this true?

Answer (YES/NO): NO